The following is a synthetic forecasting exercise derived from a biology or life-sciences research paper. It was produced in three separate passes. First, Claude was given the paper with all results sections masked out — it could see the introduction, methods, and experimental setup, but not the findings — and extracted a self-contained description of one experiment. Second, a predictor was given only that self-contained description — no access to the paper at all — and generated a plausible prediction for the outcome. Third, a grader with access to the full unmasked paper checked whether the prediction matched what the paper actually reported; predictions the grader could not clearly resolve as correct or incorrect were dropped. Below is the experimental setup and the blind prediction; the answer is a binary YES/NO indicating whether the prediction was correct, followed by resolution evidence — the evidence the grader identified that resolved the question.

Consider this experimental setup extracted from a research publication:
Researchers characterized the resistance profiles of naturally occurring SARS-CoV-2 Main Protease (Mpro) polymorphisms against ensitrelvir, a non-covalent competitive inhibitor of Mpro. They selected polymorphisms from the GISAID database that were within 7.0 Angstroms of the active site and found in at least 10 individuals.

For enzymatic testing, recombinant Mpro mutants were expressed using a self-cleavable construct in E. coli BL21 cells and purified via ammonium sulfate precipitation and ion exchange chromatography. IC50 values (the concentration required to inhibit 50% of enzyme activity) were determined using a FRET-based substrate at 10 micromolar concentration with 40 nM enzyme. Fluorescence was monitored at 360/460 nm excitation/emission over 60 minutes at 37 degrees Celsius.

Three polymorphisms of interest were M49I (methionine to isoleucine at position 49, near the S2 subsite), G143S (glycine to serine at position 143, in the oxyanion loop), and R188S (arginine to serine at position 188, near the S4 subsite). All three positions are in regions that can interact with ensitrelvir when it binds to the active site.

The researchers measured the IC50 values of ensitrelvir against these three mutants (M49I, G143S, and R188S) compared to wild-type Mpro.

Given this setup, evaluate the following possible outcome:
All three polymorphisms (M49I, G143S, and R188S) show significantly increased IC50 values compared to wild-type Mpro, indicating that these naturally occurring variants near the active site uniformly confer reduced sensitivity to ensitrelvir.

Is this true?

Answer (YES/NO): NO